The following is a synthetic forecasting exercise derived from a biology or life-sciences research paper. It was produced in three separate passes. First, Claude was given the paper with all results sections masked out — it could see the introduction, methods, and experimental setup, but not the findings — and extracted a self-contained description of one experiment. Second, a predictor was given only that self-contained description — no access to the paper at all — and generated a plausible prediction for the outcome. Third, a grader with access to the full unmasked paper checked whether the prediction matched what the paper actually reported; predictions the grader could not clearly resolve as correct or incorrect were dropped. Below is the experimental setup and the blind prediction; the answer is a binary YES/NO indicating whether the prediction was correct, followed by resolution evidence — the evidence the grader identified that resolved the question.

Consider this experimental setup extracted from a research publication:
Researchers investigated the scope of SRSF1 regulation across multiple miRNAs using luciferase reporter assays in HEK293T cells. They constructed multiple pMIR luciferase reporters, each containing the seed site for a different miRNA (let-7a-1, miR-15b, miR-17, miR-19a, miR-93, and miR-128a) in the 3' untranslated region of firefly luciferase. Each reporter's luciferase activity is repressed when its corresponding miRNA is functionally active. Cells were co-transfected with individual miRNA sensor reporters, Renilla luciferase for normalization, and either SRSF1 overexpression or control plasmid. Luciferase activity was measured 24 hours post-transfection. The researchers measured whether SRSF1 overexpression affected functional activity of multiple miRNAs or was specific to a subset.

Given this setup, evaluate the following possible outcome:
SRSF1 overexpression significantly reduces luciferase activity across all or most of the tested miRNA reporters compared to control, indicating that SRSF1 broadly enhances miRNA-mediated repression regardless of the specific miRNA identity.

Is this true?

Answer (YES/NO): NO